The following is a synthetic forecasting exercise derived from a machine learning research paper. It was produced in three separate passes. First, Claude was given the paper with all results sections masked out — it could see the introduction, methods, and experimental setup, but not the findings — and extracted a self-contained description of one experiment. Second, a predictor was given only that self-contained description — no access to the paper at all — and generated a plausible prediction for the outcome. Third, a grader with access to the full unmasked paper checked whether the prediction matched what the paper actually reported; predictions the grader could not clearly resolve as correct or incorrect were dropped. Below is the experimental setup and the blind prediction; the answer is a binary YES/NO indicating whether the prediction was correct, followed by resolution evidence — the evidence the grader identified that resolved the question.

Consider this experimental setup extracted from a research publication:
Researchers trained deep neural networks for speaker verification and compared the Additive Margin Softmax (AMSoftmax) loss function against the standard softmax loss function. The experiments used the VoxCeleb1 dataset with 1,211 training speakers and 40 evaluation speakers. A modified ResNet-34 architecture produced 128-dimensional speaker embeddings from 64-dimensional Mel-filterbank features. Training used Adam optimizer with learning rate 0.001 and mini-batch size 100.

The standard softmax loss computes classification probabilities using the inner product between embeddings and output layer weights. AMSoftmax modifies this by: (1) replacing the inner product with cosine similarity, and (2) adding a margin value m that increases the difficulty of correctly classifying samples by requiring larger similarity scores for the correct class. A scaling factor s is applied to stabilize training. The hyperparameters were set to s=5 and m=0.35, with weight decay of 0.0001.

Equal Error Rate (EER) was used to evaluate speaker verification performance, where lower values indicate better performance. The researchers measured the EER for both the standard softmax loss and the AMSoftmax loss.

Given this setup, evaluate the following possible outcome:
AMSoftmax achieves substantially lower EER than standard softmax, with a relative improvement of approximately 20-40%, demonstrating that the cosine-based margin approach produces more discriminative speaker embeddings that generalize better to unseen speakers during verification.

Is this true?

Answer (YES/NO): NO